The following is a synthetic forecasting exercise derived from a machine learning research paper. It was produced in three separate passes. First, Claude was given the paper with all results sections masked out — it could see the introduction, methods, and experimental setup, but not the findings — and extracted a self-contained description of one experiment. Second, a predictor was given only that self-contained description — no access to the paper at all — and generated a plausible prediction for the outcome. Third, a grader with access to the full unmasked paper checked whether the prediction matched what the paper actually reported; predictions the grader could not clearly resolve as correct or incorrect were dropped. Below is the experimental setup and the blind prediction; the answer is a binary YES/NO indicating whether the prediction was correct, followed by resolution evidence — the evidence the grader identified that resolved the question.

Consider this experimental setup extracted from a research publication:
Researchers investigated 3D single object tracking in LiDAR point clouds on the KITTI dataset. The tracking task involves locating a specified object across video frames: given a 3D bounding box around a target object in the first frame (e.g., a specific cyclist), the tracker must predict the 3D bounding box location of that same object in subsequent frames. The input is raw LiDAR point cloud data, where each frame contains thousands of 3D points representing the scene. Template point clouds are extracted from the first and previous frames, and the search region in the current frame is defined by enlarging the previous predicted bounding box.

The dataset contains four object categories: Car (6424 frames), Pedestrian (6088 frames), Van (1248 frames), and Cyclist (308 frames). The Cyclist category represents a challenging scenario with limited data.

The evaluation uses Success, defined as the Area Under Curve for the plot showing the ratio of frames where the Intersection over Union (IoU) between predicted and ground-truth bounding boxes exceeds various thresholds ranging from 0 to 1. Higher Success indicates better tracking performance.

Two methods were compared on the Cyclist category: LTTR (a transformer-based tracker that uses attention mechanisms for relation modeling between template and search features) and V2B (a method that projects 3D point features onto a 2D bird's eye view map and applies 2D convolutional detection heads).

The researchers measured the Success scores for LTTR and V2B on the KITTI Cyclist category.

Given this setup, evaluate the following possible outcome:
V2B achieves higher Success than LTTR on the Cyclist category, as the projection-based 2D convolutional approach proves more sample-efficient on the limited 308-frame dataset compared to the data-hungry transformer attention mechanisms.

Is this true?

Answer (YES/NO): NO